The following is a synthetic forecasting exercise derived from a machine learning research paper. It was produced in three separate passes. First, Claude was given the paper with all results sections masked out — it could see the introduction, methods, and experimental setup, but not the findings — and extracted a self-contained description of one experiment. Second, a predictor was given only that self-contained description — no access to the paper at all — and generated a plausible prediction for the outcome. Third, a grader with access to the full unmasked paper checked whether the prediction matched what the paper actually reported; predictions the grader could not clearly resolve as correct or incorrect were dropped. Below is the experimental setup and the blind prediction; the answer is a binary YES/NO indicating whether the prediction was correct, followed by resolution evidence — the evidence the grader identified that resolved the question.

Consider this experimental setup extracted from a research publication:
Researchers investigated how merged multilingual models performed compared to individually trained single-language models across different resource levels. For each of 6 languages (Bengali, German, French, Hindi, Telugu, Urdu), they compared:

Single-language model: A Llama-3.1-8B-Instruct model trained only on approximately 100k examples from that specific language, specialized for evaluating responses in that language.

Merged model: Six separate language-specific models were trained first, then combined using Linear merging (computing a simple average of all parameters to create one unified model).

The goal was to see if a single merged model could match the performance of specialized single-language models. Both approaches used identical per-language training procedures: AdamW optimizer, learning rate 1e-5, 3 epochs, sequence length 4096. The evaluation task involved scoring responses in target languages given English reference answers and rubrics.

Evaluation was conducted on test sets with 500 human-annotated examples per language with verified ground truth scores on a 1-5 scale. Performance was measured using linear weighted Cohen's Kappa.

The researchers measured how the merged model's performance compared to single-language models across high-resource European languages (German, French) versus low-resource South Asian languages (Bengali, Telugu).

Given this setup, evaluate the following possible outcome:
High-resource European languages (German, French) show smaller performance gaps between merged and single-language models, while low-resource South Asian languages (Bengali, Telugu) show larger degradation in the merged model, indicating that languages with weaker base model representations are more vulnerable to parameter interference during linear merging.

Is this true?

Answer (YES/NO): YES